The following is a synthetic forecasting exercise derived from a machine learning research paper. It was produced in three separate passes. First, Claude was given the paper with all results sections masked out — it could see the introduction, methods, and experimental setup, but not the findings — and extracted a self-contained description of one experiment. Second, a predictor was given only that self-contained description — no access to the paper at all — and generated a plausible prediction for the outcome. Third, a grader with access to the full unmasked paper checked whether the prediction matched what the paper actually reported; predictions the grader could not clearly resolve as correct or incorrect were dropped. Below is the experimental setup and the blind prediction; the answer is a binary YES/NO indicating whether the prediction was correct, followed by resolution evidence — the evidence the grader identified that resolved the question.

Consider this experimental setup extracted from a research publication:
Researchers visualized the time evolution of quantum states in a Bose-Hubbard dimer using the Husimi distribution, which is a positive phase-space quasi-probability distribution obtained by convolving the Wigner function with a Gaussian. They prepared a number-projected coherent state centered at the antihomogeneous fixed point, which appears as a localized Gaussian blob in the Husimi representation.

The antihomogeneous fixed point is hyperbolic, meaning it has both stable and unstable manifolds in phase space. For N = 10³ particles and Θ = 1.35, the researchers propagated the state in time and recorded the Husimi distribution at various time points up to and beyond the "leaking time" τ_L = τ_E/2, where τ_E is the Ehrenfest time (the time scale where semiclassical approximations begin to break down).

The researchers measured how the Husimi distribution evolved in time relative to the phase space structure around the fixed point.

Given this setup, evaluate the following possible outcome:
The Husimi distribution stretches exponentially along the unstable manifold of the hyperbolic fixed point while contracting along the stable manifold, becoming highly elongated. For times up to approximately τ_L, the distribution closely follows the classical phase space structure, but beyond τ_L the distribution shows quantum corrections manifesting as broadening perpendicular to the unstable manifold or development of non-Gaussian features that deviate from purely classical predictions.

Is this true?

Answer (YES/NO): NO